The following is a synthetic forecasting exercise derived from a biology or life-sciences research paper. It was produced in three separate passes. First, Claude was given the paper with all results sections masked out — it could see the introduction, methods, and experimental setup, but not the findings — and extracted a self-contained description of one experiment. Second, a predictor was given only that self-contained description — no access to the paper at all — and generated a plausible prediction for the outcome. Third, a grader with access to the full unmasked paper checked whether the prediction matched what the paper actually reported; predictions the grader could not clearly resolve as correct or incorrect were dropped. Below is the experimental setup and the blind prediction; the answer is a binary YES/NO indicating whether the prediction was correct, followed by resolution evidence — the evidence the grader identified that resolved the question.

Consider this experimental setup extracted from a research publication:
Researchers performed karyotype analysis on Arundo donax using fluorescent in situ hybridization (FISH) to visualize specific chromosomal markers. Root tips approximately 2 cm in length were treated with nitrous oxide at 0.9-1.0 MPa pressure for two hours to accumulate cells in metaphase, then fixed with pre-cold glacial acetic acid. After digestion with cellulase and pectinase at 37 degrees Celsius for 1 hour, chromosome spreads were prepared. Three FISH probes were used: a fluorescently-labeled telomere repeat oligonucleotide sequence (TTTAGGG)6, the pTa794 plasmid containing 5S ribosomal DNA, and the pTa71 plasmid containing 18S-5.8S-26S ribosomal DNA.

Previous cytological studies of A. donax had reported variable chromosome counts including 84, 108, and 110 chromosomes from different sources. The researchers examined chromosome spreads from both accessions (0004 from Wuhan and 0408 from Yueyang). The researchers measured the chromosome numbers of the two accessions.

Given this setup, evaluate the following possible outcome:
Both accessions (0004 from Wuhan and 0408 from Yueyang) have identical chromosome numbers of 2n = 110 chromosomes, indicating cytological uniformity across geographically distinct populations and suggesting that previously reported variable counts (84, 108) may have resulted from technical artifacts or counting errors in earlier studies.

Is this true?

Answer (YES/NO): NO